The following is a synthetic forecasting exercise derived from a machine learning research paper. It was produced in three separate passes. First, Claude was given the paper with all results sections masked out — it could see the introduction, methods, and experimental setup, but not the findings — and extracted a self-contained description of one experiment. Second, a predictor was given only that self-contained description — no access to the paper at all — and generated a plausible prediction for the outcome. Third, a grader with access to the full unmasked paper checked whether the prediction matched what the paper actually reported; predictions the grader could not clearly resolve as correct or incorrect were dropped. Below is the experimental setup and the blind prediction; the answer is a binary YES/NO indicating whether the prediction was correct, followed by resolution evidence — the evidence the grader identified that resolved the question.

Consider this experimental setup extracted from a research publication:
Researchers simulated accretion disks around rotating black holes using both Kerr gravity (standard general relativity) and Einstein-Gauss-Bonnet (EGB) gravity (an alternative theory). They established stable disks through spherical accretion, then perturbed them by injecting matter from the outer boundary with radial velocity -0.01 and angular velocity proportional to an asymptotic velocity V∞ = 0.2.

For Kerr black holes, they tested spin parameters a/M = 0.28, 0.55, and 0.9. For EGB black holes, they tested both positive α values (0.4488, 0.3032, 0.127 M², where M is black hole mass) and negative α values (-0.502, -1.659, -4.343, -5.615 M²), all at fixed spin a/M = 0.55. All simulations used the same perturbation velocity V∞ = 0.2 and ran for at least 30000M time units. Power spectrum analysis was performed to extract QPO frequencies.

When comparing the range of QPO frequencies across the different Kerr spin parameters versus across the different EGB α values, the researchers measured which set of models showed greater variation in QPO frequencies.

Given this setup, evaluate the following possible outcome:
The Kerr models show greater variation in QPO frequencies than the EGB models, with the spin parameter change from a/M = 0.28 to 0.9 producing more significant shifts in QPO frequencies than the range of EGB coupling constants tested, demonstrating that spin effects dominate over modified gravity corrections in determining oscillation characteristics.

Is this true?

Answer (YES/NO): NO